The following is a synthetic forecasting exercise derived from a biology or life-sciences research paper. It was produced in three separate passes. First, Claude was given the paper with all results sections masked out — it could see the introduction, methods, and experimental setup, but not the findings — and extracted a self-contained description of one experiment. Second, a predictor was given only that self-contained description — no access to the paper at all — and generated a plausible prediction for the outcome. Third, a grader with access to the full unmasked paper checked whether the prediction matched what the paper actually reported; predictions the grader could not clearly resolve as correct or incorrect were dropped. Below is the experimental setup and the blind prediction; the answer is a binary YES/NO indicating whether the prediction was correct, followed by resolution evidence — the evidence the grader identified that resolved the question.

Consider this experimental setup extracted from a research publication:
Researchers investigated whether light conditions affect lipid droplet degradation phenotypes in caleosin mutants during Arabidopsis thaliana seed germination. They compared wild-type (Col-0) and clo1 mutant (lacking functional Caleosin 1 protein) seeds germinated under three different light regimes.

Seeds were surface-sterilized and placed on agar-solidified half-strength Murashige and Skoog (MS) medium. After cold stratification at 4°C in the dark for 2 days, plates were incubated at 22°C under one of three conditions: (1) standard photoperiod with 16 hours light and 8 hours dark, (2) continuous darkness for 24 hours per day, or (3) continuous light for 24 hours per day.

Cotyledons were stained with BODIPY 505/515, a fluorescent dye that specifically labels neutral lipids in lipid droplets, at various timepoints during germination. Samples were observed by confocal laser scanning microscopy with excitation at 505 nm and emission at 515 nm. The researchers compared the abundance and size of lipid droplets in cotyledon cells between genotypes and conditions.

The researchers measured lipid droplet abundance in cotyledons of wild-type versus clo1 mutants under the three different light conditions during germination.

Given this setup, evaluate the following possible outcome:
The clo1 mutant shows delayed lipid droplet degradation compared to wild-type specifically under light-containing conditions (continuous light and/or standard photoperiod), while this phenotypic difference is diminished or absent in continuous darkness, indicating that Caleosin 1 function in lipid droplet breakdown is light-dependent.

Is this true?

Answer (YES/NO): NO